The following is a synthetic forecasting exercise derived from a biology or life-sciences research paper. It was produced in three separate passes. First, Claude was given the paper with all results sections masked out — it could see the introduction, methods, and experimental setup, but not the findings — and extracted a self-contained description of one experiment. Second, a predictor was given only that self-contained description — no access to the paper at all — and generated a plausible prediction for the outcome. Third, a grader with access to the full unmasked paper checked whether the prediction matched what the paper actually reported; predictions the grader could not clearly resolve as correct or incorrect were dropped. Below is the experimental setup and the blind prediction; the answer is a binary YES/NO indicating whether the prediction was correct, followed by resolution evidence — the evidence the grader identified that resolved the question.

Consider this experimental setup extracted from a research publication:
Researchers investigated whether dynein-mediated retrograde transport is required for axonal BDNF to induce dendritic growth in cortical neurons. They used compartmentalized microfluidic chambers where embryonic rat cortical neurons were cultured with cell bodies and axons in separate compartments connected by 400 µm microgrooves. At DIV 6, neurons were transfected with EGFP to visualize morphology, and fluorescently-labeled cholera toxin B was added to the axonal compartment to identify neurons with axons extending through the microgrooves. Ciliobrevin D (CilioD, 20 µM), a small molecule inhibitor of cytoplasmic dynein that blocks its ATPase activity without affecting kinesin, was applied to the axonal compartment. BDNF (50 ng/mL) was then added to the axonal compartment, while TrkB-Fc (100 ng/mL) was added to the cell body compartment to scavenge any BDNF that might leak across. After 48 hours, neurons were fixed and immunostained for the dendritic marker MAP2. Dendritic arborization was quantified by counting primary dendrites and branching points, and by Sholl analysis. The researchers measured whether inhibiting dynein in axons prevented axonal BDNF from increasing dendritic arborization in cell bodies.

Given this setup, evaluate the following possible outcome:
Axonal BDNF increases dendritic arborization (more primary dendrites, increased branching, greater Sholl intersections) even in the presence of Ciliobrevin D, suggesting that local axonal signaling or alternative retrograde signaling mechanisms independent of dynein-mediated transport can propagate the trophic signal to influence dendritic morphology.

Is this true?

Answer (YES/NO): NO